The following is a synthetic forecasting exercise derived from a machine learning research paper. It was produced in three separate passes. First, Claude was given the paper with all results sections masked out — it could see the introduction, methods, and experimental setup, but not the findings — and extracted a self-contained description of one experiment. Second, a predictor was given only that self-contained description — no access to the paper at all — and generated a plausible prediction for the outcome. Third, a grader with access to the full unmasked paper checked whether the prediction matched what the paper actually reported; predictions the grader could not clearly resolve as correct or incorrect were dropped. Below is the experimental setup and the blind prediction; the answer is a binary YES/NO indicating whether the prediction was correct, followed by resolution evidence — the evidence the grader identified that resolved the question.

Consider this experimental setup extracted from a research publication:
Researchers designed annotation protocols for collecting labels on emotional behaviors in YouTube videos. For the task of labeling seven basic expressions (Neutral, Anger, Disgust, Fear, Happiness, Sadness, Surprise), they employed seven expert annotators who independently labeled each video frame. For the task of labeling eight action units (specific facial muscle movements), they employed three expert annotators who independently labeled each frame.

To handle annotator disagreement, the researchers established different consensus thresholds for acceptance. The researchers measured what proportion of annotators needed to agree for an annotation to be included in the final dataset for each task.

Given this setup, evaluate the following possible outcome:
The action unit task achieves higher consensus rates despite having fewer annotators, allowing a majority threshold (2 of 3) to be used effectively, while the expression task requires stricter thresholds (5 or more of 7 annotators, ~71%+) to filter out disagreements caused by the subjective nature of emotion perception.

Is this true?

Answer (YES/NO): NO